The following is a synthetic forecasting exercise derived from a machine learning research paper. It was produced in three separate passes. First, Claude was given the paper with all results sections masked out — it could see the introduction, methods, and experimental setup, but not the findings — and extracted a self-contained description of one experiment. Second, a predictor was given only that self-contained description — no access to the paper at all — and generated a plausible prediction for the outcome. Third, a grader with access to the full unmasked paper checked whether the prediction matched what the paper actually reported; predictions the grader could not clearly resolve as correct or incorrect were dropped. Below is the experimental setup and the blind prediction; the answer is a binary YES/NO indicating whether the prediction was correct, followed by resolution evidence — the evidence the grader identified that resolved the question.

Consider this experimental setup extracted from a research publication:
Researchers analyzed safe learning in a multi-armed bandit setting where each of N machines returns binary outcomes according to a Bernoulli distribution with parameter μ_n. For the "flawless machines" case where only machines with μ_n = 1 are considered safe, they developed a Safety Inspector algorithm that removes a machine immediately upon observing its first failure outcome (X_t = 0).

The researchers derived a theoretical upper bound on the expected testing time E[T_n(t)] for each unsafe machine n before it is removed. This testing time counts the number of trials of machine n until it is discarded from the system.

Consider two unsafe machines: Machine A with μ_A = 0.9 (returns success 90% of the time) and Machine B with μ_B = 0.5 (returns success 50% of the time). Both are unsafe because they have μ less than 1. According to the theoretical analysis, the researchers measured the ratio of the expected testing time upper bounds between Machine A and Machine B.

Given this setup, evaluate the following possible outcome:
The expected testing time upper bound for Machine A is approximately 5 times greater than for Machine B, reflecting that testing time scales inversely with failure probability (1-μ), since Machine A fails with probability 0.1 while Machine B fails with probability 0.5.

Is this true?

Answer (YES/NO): NO